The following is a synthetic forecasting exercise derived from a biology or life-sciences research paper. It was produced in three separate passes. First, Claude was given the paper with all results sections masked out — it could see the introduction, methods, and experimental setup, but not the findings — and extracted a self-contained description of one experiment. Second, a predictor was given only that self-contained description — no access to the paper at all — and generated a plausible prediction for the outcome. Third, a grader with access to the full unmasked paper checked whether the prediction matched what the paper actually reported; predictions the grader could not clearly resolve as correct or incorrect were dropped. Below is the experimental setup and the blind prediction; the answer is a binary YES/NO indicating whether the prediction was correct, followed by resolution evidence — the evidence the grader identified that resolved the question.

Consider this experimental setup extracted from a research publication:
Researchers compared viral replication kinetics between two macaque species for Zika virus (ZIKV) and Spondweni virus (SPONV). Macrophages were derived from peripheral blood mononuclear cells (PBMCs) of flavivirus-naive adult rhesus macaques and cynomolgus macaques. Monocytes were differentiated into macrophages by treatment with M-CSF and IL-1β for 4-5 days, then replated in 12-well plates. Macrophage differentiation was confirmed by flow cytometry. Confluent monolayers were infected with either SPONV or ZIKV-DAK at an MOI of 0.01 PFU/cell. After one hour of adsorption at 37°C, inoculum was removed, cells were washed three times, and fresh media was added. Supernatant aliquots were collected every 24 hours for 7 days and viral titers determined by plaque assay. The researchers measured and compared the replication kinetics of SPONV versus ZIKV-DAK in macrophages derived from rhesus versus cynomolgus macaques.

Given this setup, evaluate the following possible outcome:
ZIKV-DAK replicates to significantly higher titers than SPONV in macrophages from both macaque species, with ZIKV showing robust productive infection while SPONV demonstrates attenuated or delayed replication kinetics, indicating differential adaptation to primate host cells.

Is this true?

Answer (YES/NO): NO